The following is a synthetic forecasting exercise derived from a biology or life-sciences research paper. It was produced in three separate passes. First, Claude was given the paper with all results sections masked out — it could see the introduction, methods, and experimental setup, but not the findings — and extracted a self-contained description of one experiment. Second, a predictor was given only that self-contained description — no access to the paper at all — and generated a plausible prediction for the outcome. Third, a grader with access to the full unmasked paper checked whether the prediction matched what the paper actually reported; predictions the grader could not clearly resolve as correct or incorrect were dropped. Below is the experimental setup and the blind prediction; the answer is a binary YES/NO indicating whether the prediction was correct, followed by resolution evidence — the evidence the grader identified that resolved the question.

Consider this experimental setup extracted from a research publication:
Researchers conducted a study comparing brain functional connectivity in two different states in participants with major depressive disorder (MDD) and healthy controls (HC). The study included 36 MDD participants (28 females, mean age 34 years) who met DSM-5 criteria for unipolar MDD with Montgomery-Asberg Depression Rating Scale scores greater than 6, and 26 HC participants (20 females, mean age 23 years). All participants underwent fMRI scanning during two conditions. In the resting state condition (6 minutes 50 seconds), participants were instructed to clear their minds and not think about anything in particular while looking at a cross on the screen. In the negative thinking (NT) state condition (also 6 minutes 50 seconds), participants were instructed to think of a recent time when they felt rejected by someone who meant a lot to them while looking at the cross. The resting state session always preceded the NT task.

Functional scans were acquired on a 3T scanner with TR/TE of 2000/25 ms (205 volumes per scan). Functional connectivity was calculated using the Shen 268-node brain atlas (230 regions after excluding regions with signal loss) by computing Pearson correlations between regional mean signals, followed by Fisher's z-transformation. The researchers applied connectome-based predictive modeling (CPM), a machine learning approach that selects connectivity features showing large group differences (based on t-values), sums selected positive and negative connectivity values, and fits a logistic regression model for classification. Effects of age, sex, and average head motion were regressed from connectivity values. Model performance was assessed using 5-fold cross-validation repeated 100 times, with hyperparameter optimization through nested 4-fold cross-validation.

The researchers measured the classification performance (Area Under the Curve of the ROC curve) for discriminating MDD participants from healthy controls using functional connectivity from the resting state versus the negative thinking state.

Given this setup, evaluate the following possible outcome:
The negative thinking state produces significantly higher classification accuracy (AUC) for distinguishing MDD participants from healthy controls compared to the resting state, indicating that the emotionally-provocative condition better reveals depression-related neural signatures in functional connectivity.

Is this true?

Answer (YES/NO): NO